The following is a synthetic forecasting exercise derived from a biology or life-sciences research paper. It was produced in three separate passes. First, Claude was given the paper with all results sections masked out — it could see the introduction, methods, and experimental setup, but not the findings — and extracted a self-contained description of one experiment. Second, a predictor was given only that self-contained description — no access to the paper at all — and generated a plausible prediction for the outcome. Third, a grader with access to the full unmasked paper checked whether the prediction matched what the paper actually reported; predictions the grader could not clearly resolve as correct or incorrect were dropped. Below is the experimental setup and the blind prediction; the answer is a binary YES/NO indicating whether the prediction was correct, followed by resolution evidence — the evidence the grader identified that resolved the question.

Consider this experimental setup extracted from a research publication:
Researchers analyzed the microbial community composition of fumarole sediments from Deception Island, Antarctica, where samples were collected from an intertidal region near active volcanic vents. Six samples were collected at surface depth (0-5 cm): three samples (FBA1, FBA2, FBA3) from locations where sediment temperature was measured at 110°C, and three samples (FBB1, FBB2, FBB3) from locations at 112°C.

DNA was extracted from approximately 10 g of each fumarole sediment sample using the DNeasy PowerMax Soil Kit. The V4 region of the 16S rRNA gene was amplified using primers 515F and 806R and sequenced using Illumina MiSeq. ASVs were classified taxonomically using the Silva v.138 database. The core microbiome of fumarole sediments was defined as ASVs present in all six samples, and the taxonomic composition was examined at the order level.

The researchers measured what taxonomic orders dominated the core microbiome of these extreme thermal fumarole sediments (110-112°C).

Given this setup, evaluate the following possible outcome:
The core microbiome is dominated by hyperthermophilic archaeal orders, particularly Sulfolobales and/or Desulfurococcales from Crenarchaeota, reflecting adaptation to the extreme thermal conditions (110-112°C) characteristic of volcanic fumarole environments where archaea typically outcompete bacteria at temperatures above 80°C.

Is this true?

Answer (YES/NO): NO